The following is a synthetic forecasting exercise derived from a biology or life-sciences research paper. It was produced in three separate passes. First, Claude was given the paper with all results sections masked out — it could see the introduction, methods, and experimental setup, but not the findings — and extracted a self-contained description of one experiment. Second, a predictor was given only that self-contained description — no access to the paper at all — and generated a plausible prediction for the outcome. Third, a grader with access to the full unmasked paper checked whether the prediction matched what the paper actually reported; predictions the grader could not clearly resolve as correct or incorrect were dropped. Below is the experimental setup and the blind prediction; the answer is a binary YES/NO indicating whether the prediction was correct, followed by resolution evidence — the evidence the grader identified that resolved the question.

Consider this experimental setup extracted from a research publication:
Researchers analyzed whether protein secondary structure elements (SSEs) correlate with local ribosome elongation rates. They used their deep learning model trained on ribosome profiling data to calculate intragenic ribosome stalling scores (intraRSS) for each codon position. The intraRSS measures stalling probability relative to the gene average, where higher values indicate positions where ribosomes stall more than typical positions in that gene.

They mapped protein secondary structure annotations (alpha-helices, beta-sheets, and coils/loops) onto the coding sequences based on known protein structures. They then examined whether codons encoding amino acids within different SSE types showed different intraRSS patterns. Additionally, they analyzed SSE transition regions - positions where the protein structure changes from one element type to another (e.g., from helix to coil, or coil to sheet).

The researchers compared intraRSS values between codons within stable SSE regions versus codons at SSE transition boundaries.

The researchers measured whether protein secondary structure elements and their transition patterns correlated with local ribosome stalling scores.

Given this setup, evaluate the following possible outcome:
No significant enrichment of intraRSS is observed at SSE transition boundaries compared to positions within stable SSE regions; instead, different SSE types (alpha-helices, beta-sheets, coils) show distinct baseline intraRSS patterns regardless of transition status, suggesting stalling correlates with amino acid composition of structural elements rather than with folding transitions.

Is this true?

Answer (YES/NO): NO